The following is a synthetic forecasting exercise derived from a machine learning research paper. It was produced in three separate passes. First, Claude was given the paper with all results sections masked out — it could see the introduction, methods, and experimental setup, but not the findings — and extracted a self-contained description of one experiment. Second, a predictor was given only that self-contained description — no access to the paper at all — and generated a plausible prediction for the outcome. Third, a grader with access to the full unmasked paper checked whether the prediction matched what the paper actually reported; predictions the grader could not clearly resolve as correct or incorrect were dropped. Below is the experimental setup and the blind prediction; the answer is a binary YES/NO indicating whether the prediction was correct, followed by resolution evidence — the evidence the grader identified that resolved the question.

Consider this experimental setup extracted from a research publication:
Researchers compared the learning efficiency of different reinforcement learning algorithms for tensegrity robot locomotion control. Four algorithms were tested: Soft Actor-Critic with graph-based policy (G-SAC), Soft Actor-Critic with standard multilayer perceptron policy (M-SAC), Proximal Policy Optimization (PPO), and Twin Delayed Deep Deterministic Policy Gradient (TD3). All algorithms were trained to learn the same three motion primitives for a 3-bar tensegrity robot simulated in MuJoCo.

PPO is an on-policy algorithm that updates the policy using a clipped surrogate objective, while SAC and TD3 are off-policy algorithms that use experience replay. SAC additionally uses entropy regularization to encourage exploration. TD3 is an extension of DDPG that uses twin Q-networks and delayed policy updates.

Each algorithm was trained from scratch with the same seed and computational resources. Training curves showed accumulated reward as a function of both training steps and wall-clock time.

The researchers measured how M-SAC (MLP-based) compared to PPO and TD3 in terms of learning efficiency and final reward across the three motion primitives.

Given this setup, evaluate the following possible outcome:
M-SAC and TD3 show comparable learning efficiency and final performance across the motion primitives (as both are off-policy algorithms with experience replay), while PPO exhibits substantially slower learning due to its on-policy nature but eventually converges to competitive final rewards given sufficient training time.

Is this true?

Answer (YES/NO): NO